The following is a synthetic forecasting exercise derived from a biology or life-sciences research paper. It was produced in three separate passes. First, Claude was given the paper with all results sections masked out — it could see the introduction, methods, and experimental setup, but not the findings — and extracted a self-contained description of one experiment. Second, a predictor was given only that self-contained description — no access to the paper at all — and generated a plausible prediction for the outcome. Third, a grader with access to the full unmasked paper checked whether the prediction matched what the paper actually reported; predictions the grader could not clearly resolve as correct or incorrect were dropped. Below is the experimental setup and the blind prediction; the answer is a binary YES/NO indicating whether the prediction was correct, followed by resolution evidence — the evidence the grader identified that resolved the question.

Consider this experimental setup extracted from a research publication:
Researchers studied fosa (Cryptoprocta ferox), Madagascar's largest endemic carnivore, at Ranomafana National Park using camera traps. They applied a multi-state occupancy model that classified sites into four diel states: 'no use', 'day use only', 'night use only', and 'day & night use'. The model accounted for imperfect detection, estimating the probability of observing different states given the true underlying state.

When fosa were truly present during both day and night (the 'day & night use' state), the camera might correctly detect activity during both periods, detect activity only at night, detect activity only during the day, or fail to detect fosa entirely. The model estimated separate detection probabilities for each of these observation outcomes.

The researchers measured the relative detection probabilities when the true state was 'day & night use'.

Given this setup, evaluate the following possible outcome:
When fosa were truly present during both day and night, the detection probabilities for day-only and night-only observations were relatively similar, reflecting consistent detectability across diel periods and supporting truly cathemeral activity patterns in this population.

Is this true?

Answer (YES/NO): NO